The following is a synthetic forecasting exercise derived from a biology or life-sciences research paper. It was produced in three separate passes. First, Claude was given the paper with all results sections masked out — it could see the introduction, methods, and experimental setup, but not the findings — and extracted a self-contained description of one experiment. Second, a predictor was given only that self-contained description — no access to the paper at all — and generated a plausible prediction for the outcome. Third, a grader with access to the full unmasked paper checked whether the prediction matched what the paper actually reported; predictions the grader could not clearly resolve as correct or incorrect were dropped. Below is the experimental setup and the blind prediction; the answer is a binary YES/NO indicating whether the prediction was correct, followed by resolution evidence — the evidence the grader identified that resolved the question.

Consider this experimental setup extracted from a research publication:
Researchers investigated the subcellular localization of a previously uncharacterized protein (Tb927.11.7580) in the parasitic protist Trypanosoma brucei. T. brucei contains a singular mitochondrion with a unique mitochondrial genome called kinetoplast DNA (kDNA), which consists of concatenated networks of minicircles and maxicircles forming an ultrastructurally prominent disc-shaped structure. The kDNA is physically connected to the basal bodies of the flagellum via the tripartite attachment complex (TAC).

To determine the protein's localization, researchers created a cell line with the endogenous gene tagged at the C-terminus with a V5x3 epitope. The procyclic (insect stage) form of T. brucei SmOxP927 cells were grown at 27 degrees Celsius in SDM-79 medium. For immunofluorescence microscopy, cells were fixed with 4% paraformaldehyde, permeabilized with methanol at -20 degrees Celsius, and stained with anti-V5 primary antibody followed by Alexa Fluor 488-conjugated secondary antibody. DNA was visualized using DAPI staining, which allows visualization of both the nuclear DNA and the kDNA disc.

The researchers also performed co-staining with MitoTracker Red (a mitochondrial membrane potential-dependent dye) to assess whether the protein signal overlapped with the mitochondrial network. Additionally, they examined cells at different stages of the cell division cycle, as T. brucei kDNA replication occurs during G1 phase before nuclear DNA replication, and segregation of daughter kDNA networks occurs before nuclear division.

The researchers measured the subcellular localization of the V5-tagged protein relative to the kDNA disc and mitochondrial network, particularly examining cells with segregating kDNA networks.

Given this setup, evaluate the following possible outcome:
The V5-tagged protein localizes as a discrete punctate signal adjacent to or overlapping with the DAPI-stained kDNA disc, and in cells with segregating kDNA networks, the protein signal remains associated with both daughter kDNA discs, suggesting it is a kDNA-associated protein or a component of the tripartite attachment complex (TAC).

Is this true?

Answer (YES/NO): NO